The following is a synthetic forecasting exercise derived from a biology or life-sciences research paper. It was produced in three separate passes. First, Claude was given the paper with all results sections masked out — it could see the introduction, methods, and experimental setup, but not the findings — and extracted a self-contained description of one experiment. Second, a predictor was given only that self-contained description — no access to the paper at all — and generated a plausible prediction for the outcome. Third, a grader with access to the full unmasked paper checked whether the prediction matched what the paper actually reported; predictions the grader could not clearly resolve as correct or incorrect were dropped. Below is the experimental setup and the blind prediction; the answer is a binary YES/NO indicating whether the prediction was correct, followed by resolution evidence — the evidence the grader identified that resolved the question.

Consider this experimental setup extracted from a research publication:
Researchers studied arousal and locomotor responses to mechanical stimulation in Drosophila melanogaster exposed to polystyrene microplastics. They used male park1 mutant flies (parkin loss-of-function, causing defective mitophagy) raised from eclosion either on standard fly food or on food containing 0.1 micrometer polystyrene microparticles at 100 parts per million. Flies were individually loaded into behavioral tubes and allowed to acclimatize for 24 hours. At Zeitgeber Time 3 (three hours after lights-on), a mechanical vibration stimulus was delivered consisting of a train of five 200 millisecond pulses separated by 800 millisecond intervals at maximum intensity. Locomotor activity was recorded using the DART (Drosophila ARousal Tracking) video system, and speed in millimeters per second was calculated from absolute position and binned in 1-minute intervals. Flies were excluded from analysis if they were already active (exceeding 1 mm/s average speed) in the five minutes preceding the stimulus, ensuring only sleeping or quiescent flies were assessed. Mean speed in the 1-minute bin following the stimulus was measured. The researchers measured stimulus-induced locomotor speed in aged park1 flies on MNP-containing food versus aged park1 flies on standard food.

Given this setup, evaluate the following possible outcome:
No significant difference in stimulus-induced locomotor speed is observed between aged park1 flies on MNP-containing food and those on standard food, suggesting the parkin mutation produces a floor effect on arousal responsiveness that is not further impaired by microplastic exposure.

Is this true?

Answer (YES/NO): YES